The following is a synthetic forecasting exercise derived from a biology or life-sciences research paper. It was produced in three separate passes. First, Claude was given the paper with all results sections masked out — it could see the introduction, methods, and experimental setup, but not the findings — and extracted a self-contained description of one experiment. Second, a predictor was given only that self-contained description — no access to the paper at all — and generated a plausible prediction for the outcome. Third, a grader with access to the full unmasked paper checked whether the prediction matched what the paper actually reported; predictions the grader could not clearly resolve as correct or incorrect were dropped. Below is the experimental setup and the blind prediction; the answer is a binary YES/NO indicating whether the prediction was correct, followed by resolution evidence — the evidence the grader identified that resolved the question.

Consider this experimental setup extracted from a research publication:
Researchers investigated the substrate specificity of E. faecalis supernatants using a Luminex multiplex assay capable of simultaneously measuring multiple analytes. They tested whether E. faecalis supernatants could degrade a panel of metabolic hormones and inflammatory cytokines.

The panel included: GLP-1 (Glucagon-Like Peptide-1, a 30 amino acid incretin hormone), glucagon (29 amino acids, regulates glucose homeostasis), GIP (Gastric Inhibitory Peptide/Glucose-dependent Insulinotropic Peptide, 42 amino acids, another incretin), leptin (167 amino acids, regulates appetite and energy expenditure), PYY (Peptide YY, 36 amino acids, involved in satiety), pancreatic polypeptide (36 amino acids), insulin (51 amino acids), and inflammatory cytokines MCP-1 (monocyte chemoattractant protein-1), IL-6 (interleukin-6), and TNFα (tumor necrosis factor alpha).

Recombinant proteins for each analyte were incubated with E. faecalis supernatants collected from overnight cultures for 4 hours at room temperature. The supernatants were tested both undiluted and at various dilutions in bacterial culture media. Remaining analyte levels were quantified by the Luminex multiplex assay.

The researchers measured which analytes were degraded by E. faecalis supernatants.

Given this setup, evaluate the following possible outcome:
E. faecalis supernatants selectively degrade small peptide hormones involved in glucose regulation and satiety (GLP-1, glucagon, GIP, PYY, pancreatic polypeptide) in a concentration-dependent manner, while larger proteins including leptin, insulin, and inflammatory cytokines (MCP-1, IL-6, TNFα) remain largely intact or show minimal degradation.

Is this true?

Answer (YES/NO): NO